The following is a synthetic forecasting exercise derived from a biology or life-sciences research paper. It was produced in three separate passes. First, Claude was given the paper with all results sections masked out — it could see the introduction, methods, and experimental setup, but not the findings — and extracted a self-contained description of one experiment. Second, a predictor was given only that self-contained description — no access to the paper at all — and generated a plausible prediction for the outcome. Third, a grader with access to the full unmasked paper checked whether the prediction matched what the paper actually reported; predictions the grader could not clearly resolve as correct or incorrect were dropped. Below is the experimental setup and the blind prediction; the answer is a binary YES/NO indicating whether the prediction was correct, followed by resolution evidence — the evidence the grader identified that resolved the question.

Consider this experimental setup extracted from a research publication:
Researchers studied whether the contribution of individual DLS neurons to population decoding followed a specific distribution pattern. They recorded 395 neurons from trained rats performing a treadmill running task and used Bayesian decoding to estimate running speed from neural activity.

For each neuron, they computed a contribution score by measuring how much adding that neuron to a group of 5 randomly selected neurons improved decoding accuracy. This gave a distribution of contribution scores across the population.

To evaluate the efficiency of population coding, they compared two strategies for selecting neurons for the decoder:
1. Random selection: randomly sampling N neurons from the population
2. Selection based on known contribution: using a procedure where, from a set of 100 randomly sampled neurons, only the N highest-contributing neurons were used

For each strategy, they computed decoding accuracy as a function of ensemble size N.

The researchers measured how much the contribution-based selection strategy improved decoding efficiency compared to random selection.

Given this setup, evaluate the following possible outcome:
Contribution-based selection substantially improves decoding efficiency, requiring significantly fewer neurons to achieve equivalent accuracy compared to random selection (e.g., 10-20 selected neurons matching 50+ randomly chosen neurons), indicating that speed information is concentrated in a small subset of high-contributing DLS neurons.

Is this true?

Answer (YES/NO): YES